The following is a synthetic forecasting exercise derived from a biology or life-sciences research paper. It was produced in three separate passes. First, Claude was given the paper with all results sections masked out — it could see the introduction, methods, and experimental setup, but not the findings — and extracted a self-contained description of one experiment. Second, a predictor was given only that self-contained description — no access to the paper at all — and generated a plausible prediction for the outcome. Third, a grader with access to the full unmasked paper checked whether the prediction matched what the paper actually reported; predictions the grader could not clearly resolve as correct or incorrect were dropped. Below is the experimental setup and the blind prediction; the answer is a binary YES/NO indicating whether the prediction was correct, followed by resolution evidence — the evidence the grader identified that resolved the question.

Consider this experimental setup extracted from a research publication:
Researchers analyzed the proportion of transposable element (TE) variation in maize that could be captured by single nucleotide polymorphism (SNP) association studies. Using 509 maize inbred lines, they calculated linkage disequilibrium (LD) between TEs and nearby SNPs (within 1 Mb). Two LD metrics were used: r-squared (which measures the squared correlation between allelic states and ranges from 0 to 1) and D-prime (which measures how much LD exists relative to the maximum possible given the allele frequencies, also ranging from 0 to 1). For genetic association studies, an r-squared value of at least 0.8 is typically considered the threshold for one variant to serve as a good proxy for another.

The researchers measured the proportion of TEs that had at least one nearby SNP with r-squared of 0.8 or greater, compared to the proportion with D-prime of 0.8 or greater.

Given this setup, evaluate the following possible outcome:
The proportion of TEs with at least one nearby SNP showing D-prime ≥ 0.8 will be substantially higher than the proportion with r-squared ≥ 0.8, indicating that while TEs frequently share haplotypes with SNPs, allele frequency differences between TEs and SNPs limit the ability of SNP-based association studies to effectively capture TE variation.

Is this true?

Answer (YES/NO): YES